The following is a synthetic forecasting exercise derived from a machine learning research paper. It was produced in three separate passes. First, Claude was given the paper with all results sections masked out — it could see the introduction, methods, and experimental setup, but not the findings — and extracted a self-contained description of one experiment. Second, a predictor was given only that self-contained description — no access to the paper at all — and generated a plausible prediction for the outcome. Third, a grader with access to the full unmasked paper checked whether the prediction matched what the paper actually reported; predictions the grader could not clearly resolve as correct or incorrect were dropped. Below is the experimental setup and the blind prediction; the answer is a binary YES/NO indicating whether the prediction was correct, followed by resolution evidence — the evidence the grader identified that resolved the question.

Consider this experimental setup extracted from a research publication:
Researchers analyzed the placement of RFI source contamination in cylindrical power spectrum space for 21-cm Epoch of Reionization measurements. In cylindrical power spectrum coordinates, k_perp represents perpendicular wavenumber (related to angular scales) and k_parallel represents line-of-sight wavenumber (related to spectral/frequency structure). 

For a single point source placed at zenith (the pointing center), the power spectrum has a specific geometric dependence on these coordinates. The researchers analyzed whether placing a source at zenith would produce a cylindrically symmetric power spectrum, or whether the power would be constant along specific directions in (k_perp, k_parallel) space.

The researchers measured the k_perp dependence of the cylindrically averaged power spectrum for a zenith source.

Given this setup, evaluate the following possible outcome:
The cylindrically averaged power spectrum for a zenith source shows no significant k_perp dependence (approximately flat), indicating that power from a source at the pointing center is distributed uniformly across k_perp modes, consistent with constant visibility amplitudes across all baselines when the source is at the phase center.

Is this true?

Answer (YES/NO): YES